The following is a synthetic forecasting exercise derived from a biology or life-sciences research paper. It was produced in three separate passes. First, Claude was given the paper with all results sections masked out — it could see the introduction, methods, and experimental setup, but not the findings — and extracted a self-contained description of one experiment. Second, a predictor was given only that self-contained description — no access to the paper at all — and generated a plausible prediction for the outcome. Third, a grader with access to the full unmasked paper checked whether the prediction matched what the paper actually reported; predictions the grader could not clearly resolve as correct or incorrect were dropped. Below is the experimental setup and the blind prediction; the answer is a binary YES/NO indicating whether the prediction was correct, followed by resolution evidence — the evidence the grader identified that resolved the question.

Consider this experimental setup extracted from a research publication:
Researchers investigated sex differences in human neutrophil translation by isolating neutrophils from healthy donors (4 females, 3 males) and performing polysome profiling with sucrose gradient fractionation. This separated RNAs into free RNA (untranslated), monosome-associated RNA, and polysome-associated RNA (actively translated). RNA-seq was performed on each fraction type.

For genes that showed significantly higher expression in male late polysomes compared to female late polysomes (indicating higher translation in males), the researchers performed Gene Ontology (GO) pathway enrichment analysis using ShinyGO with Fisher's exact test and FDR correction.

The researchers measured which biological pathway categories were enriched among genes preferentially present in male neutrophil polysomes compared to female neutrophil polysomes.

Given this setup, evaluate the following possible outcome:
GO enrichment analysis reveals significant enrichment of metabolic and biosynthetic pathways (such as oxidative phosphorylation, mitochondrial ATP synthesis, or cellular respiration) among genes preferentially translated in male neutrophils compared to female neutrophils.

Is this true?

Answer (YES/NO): NO